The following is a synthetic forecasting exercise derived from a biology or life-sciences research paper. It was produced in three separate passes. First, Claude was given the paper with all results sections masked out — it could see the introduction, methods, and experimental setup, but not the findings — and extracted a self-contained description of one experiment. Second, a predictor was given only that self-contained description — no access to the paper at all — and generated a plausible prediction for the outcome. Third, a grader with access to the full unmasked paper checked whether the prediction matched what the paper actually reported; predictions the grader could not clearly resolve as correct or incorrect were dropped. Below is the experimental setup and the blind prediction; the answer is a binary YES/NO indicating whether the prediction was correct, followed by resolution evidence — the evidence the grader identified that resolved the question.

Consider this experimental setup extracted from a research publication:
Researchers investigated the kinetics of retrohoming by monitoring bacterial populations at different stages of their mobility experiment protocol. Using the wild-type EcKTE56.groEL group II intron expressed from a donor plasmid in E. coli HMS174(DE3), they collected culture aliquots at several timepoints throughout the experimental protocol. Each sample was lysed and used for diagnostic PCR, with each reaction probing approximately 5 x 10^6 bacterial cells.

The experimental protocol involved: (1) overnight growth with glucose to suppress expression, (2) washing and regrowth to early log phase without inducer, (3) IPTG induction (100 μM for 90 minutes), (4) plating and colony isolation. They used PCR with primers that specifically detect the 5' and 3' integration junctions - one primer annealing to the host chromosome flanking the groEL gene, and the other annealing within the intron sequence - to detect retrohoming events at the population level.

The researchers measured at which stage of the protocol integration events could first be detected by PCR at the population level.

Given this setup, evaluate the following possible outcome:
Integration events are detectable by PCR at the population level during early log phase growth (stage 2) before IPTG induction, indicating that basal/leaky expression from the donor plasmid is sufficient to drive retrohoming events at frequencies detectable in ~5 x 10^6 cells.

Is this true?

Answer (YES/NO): YES